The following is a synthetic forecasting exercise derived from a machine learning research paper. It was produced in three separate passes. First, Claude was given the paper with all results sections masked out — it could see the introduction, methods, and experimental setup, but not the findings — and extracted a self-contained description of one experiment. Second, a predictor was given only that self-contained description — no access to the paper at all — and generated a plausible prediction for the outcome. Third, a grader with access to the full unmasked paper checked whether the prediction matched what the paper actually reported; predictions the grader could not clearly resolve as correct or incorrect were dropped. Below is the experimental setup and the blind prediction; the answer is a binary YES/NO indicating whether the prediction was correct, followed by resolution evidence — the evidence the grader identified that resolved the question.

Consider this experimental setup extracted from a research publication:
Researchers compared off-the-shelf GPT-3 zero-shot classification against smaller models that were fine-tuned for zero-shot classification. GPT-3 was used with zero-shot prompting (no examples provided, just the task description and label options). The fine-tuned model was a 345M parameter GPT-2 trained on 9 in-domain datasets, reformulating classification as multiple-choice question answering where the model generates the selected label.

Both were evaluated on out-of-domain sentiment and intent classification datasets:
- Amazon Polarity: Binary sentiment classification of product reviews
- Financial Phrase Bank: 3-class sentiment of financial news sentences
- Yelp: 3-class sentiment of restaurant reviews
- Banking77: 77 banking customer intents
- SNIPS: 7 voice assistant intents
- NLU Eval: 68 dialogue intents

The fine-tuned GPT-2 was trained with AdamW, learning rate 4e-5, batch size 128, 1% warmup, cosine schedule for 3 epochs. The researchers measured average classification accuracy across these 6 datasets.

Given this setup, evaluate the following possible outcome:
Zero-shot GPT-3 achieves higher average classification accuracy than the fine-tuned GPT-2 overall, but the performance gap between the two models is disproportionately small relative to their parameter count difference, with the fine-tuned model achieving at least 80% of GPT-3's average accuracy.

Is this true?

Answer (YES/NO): NO